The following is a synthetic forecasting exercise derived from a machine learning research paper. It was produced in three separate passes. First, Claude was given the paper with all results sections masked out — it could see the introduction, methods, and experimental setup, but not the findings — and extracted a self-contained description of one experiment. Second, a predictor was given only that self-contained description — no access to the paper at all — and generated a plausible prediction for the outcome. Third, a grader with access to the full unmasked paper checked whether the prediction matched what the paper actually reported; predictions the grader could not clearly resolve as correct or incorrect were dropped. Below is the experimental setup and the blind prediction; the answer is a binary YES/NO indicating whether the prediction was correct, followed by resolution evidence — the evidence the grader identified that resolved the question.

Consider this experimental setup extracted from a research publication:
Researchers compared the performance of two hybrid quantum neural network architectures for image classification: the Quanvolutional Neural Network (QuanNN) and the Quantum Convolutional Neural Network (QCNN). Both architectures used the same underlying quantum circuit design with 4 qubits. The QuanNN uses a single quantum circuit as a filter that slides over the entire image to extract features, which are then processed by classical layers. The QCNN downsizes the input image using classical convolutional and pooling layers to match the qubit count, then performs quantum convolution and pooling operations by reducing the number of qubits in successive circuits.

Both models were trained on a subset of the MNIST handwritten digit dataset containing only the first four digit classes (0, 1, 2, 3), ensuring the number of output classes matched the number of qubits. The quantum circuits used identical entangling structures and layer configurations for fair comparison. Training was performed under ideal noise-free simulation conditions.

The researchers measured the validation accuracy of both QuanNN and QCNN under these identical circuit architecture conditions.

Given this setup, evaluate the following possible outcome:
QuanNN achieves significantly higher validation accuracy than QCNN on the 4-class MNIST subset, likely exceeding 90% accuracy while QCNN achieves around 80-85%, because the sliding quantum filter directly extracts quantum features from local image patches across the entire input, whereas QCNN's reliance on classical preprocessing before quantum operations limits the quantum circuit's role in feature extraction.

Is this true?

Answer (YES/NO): NO